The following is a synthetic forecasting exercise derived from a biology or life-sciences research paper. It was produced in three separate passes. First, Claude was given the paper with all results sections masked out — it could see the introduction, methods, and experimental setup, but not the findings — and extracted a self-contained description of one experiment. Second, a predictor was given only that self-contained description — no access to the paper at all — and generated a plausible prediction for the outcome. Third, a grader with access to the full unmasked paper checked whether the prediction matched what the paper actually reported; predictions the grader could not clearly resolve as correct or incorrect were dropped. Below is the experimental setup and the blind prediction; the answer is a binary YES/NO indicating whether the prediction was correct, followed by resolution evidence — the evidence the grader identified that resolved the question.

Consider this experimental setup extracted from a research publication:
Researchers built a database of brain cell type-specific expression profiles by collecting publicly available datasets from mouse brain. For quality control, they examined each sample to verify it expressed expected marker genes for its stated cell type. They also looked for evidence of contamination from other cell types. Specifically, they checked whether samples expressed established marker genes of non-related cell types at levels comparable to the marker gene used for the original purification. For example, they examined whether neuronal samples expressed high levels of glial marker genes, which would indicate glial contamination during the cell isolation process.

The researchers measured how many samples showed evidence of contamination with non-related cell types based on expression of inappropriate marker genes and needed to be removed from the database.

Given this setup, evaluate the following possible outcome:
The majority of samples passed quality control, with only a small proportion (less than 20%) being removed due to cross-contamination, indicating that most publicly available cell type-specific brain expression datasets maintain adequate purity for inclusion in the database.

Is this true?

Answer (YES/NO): YES